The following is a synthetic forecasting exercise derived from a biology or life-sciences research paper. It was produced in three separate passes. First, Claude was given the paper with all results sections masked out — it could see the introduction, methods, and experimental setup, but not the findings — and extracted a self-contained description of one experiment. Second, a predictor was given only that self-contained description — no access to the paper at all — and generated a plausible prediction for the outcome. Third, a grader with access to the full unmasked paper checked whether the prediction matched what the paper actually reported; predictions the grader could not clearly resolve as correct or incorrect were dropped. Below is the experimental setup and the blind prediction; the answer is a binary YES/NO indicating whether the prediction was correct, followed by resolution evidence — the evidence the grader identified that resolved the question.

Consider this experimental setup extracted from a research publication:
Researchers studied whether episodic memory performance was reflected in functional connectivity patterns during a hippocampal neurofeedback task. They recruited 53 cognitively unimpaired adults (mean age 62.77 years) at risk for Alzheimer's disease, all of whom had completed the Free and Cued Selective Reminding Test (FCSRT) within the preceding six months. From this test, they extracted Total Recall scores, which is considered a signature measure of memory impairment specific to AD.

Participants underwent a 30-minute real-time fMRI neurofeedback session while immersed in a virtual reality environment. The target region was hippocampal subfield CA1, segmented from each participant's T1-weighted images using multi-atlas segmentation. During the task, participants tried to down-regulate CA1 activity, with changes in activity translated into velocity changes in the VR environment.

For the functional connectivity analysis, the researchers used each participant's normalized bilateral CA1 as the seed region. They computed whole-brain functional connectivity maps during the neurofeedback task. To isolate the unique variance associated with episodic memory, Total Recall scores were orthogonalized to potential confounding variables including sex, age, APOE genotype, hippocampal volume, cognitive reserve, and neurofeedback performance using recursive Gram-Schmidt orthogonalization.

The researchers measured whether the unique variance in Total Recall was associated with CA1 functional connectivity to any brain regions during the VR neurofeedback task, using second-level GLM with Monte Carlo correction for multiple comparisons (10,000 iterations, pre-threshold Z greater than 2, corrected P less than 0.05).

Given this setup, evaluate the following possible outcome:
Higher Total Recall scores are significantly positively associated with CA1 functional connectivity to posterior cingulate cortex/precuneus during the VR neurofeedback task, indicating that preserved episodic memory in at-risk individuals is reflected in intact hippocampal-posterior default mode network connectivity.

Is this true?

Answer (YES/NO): NO